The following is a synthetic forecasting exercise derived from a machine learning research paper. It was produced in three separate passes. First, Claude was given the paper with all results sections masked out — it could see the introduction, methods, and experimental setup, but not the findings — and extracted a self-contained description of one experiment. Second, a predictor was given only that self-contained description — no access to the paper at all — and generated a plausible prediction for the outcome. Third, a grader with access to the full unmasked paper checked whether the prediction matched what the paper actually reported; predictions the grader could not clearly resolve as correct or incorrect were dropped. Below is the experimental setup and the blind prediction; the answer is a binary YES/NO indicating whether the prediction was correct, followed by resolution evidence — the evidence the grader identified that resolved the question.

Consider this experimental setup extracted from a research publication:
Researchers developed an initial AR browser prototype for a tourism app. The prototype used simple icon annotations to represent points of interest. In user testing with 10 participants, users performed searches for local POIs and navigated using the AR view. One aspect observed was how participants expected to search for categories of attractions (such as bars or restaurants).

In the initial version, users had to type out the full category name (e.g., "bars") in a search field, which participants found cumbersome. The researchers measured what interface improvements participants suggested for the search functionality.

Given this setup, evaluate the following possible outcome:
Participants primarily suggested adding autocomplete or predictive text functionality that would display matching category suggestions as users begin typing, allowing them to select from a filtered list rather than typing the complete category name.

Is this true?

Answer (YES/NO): NO